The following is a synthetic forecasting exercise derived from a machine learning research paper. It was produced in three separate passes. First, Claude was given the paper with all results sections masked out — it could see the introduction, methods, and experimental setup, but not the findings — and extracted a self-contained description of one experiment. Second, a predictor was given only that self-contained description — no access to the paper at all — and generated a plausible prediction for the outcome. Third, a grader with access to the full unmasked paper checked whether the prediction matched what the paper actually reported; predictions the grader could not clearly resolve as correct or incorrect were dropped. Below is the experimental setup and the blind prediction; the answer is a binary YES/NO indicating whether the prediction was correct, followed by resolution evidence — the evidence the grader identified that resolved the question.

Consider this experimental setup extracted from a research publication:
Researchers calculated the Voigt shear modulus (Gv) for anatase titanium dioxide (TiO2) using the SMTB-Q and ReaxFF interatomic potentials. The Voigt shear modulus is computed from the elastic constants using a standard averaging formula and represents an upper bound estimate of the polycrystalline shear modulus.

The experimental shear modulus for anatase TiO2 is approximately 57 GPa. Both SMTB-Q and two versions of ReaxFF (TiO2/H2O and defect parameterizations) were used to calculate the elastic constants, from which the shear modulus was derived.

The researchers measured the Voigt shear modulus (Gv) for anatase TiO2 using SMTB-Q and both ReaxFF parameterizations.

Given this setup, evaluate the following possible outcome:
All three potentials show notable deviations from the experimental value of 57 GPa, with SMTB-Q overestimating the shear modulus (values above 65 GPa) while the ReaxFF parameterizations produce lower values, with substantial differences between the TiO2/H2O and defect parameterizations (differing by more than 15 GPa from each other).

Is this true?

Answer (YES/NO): NO